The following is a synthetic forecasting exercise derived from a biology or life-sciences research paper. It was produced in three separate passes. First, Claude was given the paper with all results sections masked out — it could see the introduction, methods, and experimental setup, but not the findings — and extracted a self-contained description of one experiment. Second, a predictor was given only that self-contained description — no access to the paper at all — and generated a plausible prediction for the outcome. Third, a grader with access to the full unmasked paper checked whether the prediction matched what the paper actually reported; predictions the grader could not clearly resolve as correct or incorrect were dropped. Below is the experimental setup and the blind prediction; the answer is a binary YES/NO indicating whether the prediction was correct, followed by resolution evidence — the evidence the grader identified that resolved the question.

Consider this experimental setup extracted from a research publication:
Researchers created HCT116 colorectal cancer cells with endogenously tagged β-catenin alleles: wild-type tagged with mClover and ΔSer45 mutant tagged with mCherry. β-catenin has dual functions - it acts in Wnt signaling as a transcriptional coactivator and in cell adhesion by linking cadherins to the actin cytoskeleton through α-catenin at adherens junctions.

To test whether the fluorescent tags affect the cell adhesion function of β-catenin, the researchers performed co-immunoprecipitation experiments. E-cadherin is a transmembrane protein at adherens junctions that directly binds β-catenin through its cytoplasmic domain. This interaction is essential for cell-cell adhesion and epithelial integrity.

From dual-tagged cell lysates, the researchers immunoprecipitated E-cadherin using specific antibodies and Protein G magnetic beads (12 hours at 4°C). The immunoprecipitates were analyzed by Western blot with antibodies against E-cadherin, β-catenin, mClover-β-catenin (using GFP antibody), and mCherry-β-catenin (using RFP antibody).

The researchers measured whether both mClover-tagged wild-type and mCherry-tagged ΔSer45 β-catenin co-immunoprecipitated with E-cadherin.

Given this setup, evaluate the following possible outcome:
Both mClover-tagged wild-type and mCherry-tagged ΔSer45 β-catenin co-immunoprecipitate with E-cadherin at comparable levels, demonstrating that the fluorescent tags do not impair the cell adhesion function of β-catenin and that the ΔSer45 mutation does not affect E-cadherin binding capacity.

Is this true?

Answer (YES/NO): NO